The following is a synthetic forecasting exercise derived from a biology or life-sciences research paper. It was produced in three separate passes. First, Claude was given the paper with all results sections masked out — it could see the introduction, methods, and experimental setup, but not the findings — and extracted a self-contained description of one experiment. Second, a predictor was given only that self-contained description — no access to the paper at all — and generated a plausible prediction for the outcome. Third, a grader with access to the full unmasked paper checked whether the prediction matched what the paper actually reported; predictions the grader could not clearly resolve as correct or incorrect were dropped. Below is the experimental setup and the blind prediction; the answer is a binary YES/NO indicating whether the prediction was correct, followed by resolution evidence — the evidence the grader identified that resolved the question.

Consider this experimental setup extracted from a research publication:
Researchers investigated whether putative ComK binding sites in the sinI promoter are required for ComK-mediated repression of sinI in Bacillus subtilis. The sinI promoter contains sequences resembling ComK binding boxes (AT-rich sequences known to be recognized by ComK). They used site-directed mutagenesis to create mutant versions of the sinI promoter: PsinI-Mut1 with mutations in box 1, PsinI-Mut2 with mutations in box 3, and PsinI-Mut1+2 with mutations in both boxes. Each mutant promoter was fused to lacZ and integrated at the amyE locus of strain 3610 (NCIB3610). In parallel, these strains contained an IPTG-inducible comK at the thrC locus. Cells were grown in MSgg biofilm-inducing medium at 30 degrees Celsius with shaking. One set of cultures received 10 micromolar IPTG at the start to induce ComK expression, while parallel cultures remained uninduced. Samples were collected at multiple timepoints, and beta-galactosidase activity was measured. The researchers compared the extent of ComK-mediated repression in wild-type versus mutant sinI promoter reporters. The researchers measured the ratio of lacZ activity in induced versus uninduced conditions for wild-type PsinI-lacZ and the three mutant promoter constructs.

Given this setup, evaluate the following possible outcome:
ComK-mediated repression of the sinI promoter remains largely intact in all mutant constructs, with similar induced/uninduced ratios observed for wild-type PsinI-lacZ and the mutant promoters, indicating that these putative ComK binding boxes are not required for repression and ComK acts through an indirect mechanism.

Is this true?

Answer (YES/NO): NO